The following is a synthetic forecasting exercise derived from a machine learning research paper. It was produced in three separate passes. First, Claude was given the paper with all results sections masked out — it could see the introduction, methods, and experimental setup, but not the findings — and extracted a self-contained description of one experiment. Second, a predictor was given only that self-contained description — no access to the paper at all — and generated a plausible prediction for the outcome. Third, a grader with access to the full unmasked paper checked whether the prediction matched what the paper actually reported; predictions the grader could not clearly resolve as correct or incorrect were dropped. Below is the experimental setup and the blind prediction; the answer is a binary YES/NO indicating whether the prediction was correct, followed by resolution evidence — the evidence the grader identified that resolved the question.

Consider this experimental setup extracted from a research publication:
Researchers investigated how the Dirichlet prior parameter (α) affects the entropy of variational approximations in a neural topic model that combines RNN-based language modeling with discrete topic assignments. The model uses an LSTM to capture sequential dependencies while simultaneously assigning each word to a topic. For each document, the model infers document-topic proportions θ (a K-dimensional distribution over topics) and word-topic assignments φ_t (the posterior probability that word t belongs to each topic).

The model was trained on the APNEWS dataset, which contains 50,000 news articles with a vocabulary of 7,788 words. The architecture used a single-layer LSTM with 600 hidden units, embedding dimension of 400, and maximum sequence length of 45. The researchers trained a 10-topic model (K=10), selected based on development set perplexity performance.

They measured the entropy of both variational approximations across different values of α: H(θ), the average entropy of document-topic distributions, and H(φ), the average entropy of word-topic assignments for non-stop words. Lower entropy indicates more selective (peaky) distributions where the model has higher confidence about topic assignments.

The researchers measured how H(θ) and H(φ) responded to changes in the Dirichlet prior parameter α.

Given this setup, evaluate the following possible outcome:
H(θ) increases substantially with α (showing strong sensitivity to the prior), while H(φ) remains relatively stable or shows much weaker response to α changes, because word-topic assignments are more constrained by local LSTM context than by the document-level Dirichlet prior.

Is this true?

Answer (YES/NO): NO